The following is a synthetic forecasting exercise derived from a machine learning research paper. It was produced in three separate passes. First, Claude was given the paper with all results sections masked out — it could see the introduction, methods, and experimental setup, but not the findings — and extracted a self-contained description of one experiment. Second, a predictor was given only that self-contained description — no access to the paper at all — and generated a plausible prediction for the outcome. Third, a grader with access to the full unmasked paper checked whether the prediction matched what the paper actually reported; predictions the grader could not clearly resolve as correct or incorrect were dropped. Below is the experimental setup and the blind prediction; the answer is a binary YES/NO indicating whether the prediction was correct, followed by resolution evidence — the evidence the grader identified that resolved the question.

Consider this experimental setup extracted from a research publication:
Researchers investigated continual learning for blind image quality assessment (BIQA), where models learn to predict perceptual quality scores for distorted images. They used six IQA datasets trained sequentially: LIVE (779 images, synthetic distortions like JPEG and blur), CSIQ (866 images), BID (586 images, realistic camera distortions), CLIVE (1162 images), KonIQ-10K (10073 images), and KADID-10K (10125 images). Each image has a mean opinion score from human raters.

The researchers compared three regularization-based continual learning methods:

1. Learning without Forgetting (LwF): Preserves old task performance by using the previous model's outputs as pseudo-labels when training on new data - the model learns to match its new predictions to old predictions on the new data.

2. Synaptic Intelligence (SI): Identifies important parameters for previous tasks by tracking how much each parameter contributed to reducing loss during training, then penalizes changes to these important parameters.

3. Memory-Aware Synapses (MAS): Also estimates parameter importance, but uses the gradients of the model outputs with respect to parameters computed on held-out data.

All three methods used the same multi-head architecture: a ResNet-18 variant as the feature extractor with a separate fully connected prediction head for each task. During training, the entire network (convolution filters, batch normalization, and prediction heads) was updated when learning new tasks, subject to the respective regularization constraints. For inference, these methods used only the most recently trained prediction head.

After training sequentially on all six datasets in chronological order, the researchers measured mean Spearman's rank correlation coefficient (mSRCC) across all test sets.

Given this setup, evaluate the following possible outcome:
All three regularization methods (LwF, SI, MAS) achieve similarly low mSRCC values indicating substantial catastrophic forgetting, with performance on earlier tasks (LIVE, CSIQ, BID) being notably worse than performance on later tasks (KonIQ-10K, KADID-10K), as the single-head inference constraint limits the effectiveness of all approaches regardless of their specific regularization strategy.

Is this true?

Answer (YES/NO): NO